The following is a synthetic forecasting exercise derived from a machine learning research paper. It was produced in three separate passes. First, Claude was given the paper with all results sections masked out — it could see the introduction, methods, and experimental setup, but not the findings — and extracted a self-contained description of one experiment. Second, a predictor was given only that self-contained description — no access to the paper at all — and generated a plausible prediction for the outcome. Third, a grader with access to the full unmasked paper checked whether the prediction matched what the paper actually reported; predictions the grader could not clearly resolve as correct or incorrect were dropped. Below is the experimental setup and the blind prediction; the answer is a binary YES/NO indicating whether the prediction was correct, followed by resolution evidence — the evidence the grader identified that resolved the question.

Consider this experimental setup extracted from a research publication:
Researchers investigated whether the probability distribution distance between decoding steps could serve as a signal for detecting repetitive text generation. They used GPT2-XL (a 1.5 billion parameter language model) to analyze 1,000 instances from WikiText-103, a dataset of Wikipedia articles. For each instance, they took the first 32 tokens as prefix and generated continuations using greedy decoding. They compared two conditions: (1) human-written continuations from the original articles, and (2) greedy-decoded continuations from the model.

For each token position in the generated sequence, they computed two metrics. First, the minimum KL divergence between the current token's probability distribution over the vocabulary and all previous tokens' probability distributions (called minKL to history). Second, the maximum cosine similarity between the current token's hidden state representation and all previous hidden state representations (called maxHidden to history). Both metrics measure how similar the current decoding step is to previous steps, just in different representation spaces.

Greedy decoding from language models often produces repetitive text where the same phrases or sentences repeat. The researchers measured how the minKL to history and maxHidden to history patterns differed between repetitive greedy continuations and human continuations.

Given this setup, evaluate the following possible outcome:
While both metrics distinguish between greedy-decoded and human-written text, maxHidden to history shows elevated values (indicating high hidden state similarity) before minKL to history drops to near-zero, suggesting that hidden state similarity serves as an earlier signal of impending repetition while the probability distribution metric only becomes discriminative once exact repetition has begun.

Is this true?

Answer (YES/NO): NO